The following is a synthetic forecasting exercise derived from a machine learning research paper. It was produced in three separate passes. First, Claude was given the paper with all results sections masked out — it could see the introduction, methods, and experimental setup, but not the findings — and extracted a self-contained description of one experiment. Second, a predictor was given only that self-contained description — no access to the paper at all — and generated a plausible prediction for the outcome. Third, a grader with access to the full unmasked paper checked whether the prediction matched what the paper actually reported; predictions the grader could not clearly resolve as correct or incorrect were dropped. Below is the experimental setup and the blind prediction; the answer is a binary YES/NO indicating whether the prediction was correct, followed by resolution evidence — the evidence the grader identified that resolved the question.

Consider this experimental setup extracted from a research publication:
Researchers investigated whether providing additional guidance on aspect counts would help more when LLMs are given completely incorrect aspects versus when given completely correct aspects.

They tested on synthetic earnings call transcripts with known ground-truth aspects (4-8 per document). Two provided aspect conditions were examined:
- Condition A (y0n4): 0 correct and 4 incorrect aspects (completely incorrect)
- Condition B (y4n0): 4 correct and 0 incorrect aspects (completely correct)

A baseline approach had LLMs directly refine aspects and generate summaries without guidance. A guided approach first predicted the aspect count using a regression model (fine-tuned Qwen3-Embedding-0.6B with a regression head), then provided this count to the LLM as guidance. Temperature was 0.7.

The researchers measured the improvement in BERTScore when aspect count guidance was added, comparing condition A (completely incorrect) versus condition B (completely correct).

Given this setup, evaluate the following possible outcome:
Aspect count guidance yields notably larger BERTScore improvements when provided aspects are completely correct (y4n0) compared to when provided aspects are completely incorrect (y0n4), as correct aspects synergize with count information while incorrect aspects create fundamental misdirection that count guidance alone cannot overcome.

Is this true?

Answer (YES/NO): NO